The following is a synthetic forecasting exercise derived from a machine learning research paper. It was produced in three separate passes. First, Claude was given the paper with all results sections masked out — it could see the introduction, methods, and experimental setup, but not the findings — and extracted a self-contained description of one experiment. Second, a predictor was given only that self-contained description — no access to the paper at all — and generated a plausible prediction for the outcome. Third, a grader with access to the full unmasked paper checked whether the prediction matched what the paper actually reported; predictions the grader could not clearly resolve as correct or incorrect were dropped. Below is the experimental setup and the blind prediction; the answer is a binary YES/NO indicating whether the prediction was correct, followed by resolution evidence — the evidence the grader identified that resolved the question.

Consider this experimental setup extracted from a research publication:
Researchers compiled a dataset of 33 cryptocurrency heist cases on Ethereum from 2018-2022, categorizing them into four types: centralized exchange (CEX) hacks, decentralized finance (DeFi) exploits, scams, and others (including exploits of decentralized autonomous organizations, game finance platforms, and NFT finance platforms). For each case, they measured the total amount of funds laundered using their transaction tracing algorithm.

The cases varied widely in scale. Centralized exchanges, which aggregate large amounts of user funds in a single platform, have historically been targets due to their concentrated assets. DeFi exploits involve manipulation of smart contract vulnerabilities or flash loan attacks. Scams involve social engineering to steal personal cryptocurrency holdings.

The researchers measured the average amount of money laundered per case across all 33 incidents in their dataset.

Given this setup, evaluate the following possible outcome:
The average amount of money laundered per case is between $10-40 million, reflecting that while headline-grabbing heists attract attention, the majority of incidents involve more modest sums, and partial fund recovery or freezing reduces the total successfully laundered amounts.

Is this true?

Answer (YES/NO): NO